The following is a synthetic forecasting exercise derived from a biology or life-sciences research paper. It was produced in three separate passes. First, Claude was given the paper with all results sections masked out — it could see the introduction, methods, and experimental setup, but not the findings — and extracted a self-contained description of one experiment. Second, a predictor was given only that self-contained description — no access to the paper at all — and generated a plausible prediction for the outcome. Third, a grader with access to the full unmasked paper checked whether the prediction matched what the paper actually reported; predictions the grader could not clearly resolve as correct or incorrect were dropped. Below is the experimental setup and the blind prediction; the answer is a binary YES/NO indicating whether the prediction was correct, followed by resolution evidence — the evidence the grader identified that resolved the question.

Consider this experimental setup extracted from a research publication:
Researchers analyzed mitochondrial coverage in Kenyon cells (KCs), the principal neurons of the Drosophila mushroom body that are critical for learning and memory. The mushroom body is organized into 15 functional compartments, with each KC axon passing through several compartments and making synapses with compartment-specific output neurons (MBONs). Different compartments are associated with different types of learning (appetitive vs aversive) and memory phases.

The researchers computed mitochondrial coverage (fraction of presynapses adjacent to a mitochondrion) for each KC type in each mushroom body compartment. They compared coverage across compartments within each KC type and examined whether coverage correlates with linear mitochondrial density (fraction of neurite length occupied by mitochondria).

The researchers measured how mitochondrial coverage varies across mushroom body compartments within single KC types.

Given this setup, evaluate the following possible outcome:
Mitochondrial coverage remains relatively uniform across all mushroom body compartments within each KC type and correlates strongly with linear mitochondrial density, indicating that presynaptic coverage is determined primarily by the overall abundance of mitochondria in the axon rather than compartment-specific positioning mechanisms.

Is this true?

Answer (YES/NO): NO